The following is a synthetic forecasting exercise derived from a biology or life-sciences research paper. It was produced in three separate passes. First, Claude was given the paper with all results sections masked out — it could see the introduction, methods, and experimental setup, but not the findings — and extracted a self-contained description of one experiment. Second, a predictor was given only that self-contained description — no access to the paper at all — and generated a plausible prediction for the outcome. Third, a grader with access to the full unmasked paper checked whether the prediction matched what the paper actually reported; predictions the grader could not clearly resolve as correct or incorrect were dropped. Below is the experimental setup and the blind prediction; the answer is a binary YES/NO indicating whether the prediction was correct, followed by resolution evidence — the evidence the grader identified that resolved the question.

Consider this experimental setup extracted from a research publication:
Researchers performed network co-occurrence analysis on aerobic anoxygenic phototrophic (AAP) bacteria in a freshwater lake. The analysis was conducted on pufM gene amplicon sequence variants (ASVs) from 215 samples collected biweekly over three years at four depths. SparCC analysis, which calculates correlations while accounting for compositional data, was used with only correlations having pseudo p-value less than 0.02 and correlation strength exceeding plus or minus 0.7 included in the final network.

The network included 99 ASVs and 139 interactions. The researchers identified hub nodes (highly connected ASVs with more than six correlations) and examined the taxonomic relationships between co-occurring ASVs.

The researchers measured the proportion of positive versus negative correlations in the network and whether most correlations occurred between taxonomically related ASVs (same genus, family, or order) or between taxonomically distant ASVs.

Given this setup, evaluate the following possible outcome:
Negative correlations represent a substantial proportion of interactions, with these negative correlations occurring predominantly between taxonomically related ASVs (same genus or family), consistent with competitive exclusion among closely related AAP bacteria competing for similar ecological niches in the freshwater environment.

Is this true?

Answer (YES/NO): NO